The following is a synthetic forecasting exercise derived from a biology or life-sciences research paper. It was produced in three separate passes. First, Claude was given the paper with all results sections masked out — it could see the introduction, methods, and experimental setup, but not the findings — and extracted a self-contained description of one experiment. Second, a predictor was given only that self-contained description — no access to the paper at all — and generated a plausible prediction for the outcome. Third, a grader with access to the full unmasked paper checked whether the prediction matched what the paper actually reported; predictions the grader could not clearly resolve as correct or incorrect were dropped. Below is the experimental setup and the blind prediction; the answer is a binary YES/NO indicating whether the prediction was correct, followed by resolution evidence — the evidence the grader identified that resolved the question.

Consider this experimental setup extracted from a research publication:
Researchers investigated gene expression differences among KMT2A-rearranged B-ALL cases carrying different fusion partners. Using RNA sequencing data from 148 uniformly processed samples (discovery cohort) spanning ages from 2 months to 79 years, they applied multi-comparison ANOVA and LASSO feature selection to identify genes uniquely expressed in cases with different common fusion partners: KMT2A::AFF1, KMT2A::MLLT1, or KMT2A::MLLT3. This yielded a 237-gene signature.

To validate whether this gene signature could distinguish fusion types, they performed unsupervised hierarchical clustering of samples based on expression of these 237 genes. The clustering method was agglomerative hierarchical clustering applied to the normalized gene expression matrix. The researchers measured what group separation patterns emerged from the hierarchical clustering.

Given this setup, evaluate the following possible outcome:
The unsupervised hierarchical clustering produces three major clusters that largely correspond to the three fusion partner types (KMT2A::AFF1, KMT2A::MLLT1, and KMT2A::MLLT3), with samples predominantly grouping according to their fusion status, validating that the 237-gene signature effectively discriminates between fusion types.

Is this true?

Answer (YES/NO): NO